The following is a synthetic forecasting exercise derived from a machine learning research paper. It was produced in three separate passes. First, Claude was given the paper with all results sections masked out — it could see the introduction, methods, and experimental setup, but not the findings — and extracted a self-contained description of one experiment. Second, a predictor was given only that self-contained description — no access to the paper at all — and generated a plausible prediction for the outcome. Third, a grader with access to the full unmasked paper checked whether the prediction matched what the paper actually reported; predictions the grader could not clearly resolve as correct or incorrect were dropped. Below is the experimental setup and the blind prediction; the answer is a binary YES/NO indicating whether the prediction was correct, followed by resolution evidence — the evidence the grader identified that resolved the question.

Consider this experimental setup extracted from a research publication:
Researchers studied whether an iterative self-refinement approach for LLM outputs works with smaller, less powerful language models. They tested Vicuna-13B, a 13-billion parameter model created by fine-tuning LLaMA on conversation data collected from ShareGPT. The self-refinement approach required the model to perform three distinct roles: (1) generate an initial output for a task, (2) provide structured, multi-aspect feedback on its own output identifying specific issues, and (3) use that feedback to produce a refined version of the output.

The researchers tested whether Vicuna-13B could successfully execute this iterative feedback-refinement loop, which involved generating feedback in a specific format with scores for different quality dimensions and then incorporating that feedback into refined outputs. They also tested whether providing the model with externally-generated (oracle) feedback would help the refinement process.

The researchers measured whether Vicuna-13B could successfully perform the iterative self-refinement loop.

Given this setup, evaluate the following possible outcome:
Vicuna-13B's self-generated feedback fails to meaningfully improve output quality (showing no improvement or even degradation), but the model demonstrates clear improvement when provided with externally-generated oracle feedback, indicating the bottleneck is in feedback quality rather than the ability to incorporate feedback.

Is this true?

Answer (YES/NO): NO